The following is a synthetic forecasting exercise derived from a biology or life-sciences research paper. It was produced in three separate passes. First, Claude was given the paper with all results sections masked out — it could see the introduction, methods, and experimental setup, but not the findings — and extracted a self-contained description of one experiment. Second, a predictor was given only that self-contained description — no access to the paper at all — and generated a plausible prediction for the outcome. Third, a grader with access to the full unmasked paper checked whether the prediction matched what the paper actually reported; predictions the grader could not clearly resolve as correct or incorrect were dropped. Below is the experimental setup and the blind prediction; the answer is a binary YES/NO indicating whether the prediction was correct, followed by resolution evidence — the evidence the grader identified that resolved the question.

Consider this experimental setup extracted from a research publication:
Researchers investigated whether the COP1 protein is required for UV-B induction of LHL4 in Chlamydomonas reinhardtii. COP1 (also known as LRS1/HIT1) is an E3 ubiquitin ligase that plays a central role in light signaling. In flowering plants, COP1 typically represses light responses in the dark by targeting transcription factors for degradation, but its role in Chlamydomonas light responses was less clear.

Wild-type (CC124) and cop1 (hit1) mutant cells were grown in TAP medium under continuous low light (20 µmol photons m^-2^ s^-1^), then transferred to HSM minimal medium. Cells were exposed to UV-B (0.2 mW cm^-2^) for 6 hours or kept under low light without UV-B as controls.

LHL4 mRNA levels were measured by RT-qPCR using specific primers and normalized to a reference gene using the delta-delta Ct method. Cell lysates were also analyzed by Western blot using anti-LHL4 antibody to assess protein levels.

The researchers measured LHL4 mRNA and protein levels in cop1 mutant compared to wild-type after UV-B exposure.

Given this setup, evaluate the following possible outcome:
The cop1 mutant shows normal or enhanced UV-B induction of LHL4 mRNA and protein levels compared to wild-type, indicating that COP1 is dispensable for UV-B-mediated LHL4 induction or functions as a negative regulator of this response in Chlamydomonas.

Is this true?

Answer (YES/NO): NO